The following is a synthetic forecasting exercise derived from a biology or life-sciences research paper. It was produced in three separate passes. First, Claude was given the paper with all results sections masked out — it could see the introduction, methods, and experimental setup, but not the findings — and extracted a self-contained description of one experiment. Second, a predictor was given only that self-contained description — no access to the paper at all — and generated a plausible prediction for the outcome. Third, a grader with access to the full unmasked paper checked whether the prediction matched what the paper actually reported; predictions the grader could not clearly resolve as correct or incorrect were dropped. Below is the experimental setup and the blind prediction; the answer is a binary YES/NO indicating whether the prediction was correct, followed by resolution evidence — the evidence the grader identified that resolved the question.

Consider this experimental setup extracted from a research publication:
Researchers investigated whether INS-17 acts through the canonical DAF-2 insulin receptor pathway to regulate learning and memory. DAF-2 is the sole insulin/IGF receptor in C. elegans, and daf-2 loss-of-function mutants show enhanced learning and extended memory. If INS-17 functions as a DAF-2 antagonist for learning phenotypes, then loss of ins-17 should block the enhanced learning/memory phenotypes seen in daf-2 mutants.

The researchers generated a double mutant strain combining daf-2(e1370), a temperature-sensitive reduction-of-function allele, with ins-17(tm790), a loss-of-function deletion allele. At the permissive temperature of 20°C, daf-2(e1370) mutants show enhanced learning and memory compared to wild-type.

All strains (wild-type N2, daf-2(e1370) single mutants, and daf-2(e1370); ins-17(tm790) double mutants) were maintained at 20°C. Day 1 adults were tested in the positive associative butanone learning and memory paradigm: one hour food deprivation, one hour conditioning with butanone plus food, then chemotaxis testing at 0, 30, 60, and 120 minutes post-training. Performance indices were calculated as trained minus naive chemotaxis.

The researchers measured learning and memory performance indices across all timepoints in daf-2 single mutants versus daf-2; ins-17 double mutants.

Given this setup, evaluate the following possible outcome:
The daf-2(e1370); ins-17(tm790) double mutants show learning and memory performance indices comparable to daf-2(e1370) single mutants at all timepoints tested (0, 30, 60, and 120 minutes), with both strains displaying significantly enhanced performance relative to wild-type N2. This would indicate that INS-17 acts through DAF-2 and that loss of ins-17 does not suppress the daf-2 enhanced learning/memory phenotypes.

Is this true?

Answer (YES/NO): NO